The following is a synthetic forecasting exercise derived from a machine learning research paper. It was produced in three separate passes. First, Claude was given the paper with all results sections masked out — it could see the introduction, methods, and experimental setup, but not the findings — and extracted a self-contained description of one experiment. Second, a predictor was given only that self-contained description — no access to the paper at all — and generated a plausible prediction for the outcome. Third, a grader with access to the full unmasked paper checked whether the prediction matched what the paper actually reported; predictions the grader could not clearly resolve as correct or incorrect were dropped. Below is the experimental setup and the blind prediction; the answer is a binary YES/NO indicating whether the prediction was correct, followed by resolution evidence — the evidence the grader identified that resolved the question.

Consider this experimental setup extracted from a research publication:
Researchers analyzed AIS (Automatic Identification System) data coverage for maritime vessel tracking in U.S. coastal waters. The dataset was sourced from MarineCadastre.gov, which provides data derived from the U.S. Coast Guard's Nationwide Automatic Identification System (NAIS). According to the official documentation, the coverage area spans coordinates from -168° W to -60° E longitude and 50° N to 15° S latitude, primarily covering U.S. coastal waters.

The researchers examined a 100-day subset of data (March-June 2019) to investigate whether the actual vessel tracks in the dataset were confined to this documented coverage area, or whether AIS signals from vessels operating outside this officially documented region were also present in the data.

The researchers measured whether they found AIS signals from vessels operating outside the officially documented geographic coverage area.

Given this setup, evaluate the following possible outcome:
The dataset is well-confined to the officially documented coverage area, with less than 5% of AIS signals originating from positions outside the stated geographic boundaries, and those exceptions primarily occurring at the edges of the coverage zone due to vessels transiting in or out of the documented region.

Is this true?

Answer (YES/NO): NO